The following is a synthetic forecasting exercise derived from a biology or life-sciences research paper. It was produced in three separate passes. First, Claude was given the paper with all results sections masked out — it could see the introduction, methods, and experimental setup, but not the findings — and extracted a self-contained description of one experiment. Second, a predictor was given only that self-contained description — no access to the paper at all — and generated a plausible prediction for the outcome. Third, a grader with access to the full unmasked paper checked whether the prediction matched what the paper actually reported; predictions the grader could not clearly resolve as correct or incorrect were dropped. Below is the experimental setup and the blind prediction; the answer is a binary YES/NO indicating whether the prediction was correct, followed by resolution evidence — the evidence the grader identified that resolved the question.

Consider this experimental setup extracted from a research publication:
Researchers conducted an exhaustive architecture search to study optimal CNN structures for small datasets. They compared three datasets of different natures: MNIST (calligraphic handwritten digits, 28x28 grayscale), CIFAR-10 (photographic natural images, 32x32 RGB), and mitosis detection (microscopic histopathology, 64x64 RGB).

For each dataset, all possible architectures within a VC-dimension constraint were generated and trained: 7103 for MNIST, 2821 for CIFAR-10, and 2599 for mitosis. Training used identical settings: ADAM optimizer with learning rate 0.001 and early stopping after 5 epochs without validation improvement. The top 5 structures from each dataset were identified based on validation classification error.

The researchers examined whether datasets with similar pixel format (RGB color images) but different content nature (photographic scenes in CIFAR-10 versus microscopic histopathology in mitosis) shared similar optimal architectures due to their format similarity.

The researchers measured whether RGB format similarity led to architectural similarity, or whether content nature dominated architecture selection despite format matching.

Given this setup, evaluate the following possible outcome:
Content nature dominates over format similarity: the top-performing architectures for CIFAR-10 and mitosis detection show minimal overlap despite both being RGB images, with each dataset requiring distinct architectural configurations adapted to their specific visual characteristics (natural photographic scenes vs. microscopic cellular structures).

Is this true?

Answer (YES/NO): YES